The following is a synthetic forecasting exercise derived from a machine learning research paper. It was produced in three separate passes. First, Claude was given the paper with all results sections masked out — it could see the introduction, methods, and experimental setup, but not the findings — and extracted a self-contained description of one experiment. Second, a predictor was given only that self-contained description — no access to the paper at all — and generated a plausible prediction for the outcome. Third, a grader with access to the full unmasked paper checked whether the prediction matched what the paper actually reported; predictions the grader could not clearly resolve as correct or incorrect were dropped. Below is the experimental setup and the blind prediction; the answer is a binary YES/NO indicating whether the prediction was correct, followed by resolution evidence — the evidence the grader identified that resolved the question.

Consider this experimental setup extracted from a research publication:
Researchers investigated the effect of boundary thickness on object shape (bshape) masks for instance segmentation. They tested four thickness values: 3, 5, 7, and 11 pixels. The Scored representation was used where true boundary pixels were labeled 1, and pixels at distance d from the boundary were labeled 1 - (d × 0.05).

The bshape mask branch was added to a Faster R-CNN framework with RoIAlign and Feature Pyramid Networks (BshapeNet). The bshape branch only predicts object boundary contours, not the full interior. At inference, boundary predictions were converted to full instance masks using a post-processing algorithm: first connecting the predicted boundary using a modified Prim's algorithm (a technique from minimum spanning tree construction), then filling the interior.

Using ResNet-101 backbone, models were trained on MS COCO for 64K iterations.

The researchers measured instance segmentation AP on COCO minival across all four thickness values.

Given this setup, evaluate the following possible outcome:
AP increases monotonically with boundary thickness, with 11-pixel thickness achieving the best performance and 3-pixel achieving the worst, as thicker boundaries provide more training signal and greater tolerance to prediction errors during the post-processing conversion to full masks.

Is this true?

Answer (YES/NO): NO